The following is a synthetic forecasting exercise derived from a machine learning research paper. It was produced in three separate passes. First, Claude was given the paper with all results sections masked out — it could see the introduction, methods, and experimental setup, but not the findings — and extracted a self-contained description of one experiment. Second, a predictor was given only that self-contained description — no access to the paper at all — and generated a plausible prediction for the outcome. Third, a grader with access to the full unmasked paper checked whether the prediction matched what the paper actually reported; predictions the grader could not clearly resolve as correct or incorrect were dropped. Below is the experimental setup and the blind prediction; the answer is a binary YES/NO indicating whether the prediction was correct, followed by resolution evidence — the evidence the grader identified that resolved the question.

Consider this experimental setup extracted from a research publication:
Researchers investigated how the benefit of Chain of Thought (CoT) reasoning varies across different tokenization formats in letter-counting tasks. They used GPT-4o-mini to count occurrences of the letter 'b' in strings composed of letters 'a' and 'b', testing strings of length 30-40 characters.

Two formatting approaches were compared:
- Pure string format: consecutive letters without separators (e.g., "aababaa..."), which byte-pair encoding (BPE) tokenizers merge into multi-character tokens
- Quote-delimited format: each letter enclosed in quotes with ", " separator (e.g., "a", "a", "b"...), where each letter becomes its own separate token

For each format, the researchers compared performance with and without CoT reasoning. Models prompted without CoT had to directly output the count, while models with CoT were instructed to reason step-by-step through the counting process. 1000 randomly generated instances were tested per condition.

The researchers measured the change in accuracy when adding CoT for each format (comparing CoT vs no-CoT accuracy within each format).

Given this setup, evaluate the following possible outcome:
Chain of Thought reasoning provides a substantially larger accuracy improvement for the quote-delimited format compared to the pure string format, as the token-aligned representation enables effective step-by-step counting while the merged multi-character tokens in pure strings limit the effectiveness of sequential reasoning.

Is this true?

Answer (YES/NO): YES